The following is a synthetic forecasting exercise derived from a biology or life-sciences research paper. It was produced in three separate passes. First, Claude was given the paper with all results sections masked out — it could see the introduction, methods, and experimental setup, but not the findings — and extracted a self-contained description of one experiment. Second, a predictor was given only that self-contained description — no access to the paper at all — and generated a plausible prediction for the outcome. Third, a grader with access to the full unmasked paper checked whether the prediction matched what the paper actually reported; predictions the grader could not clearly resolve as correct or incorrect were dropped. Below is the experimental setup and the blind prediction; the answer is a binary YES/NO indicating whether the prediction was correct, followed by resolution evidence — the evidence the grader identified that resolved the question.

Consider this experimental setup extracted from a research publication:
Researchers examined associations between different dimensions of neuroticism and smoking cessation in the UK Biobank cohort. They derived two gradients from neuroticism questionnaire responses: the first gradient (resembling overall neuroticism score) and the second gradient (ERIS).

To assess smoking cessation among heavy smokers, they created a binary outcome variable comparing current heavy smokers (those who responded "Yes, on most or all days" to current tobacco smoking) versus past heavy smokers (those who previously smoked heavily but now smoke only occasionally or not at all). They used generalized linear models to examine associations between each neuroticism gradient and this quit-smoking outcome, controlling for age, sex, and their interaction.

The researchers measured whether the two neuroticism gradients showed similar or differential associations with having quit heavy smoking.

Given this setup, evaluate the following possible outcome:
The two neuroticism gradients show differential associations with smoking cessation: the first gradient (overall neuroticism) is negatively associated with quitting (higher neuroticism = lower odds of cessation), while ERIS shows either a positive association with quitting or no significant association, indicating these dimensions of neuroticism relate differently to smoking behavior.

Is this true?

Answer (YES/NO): YES